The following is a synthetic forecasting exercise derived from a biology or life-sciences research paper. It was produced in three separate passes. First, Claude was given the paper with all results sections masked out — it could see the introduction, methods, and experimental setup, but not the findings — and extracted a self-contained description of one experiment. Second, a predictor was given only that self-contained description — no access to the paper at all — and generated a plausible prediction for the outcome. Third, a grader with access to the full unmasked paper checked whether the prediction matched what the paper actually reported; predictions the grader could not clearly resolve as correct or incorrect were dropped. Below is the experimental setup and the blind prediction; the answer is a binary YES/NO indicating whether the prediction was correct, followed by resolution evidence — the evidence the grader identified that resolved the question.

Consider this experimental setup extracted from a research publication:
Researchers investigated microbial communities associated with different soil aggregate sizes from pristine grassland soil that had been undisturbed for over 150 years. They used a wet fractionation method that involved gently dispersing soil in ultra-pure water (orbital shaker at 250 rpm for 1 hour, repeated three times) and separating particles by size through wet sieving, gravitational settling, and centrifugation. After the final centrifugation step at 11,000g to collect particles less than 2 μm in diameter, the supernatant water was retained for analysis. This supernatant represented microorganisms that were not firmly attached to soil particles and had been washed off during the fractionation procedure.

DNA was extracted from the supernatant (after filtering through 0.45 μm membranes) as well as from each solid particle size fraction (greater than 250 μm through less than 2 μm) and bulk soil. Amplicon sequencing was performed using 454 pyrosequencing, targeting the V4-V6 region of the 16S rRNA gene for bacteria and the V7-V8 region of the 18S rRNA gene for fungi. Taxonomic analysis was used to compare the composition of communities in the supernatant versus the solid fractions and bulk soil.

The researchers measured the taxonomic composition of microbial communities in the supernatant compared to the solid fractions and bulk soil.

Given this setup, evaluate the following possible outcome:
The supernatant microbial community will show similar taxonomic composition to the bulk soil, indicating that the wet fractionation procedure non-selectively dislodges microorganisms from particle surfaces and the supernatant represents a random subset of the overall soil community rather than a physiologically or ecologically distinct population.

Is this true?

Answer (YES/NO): NO